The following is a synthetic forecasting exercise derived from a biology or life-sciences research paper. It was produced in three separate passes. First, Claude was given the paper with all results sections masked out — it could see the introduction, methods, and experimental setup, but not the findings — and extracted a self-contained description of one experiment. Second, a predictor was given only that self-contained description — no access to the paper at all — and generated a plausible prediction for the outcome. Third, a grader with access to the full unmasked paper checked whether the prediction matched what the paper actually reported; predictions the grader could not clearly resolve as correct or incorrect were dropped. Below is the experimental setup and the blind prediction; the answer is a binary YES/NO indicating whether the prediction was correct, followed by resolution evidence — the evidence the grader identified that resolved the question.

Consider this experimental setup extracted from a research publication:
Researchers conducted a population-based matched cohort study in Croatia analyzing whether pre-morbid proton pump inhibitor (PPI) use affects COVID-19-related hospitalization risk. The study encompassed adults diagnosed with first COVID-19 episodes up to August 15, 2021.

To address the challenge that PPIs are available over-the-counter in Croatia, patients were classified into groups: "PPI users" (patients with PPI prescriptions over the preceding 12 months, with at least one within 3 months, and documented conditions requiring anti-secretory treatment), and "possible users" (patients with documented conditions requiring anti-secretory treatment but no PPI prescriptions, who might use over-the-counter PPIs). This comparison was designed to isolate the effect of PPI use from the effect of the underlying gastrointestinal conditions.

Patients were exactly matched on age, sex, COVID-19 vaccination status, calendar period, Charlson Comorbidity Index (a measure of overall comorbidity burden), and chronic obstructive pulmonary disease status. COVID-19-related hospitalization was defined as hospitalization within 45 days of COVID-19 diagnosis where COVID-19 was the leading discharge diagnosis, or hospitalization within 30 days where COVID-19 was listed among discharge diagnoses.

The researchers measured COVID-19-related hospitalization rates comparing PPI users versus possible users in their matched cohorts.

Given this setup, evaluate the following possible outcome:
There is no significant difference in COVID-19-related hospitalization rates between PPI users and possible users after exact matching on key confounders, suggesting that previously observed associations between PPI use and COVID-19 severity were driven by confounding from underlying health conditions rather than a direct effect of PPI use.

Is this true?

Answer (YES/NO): YES